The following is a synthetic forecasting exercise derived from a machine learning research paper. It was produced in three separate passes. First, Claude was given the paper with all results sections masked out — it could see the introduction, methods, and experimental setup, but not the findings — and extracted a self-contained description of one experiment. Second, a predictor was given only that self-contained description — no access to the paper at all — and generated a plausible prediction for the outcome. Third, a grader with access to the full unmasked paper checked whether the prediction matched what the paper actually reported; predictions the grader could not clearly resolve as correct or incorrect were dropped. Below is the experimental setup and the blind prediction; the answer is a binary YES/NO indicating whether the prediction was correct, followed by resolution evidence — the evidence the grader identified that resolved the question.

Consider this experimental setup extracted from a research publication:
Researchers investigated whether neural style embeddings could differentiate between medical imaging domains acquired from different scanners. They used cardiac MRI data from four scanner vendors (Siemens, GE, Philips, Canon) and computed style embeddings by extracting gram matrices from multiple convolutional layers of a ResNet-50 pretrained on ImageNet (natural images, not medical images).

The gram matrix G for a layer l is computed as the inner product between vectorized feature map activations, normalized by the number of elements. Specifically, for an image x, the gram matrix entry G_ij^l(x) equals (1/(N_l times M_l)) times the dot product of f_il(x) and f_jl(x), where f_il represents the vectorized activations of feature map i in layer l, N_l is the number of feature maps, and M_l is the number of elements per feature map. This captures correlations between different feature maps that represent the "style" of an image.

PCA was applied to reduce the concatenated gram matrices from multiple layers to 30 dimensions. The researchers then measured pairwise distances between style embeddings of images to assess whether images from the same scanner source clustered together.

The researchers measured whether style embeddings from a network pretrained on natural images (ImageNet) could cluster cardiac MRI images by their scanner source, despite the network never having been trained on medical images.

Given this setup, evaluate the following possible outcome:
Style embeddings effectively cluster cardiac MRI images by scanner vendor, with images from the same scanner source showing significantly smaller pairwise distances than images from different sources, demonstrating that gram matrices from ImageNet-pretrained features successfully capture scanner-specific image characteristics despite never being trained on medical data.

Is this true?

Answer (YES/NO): NO